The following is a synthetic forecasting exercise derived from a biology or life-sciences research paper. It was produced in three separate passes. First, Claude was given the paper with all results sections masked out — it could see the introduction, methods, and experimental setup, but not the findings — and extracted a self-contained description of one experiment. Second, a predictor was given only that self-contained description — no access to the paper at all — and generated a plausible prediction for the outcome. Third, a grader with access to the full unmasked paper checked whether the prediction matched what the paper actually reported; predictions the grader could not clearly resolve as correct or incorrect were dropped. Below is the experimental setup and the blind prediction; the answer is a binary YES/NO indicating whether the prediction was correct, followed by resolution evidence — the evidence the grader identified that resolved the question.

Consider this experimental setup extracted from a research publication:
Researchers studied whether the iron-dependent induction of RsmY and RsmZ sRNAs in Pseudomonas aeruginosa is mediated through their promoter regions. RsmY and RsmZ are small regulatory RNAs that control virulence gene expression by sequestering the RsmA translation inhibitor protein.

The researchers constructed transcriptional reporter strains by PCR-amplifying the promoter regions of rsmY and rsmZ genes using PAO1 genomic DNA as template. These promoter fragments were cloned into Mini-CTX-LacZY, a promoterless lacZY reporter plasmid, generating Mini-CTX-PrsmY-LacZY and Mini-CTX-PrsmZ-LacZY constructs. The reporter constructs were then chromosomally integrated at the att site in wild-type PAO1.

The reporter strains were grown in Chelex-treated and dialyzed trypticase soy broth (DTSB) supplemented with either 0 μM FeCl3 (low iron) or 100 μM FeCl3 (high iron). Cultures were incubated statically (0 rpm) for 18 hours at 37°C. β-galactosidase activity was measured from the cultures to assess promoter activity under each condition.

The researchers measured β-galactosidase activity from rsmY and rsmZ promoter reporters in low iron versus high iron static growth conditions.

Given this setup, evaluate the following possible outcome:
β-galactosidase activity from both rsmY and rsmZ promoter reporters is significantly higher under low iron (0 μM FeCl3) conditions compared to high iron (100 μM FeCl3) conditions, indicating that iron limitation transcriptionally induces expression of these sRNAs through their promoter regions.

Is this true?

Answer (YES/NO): YES